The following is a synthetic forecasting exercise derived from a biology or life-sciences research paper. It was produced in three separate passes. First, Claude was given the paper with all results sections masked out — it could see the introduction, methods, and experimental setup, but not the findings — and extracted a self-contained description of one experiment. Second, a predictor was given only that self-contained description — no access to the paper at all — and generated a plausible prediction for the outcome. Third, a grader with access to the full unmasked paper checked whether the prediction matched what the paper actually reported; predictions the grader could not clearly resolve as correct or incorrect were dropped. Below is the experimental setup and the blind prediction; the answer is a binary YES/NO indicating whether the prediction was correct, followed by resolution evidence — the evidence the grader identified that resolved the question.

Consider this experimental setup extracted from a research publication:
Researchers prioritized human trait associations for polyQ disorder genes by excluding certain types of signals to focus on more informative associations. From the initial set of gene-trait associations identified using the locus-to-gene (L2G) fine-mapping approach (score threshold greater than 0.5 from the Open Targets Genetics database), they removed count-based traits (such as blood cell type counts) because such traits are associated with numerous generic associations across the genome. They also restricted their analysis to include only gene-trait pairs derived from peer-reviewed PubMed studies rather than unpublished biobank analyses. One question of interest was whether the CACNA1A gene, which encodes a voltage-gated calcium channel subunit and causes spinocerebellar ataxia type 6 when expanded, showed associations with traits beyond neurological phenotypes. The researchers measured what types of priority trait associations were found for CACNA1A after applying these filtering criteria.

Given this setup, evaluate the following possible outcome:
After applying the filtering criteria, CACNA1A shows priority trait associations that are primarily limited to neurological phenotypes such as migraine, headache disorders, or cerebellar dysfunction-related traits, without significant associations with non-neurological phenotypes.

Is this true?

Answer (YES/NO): NO